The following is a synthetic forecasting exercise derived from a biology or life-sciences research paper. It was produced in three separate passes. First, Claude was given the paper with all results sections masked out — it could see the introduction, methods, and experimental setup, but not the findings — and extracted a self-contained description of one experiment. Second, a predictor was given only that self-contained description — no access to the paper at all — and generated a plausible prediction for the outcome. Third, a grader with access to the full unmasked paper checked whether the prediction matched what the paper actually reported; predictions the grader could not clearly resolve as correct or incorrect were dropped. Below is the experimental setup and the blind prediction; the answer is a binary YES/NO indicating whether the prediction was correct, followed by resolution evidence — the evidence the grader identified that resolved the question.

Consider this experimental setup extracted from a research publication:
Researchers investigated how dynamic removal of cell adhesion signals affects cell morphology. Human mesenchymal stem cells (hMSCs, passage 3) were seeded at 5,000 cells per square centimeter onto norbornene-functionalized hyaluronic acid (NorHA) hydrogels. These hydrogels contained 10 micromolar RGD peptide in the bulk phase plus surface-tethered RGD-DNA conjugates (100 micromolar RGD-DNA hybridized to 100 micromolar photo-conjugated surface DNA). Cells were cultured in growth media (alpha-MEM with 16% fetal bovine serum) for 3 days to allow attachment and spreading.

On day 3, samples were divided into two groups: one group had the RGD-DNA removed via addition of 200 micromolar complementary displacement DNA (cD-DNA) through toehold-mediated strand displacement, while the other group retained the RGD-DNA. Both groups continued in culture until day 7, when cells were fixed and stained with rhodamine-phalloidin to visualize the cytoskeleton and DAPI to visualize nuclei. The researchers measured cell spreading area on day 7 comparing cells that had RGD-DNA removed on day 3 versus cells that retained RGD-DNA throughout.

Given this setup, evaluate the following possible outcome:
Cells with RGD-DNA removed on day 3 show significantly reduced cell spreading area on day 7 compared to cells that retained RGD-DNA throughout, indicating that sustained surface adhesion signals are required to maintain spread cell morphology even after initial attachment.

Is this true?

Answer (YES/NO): YES